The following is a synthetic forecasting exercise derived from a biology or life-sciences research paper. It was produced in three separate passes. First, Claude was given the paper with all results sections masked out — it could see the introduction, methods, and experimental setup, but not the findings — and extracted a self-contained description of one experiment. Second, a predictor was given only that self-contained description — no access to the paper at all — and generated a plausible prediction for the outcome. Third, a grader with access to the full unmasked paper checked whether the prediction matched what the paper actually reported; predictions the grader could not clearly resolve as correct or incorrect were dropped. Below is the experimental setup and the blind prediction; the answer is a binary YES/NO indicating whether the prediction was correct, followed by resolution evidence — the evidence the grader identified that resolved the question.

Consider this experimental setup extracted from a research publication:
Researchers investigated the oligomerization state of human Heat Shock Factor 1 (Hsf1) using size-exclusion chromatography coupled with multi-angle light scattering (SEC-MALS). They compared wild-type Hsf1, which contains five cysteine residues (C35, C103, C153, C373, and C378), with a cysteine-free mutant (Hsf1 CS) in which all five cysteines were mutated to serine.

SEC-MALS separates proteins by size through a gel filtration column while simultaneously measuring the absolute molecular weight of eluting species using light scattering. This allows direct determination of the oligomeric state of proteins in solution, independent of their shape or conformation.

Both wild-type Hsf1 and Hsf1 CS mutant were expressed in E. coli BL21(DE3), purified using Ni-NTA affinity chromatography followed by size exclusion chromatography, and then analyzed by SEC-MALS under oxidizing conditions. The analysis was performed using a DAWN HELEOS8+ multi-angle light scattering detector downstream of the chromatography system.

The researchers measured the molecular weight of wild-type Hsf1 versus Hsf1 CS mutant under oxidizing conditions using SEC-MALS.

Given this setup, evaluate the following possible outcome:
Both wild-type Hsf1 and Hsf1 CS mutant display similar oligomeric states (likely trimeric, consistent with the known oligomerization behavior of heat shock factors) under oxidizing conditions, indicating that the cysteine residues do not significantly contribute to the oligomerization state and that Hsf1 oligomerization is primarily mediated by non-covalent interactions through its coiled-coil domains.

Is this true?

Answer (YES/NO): NO